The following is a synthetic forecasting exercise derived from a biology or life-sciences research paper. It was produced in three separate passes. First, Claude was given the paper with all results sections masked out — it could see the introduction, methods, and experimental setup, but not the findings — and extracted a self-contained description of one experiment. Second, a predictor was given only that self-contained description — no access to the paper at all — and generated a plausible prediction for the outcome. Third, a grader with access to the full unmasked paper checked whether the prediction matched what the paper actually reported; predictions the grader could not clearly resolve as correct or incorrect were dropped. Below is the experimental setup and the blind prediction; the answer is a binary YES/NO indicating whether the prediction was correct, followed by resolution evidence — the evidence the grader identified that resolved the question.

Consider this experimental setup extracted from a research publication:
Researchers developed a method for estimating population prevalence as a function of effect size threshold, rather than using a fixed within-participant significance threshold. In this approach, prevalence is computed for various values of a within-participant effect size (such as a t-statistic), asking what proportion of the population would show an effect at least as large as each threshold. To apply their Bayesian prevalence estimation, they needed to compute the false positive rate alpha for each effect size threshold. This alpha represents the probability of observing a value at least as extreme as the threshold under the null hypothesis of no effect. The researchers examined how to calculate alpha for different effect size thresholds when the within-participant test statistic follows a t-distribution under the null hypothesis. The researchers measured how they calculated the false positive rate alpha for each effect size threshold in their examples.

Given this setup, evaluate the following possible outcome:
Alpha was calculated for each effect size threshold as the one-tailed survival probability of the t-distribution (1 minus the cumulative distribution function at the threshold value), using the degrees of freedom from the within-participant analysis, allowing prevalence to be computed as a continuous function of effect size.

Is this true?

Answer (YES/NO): NO